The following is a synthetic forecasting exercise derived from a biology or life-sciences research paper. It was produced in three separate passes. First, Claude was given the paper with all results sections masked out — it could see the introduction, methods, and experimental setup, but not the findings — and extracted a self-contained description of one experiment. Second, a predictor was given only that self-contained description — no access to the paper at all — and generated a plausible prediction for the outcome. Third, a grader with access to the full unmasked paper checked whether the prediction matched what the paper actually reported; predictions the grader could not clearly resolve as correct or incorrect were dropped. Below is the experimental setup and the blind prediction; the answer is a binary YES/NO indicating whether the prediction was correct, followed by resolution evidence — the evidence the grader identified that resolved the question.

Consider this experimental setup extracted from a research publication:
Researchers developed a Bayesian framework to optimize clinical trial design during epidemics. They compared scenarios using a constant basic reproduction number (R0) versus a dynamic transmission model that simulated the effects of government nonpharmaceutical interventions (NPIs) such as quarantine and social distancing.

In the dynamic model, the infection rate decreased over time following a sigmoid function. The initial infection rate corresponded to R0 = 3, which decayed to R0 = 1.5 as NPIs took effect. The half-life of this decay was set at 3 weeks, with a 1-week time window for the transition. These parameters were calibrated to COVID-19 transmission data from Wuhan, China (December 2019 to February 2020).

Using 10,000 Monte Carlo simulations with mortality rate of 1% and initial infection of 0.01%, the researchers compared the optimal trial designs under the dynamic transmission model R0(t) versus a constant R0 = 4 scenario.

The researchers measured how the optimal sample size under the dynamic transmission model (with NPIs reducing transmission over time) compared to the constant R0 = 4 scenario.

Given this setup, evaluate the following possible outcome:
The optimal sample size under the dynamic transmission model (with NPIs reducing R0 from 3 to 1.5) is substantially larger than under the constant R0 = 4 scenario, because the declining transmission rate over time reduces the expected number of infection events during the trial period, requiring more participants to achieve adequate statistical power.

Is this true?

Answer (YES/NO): NO